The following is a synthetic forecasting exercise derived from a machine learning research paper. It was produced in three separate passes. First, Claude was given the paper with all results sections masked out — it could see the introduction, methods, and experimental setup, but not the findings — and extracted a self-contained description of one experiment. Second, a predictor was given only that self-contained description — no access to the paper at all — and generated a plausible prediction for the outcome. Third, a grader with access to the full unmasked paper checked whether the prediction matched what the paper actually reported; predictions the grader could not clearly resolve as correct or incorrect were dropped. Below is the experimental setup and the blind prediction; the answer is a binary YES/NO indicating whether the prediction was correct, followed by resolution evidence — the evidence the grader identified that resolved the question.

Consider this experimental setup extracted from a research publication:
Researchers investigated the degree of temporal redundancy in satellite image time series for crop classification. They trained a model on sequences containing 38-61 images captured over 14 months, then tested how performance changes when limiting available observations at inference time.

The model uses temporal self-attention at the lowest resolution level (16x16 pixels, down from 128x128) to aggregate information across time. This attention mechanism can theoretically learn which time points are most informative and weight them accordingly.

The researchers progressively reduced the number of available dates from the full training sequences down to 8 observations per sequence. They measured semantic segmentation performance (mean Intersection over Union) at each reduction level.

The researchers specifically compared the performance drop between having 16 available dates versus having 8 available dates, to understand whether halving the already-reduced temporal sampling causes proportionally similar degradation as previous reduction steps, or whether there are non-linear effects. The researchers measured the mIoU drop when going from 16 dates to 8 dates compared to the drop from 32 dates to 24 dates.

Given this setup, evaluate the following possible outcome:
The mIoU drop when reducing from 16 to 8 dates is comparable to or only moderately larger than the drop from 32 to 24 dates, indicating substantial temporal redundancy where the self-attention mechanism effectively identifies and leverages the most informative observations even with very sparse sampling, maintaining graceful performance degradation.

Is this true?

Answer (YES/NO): NO